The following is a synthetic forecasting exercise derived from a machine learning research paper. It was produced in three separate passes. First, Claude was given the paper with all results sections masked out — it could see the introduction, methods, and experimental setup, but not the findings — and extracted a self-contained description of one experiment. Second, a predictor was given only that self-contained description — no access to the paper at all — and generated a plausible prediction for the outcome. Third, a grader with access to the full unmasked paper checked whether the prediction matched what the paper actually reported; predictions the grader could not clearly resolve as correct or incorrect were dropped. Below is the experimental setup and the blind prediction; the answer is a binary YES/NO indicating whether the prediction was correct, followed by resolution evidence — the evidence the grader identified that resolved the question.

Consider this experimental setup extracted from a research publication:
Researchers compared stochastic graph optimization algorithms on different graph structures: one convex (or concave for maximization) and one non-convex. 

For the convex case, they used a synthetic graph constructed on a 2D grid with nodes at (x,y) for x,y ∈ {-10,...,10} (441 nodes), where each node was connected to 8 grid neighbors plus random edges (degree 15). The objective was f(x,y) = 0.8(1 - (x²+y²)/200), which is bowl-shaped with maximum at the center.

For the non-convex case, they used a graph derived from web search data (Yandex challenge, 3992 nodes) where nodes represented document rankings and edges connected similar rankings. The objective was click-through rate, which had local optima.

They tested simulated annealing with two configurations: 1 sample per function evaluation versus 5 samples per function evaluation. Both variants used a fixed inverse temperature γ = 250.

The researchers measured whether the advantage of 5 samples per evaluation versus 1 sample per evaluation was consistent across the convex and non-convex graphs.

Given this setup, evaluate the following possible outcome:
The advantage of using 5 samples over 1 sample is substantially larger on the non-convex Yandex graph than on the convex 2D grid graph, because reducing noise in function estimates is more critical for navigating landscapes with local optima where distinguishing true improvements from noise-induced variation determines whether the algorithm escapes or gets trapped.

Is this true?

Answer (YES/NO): NO